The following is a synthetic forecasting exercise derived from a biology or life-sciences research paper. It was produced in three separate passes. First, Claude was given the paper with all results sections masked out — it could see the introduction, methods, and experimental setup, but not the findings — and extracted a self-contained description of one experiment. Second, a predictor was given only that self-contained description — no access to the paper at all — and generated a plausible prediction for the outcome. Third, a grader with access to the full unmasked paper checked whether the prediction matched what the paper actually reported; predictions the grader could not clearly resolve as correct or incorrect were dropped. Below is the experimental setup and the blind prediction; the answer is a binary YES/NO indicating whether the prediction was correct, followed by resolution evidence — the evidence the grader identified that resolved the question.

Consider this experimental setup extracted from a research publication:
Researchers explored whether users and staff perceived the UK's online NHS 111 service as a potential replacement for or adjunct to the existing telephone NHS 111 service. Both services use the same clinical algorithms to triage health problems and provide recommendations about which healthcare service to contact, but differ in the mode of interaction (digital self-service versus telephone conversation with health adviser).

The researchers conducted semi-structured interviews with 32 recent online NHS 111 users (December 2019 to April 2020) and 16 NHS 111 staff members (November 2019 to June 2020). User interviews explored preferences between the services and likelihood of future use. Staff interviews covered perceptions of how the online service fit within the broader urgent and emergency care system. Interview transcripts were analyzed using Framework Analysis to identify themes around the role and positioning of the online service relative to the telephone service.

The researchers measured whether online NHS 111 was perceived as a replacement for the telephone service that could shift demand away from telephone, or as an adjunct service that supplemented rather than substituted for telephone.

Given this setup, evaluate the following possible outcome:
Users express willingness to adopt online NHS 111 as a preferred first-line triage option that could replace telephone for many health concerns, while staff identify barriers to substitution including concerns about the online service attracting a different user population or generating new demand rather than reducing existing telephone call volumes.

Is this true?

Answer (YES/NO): NO